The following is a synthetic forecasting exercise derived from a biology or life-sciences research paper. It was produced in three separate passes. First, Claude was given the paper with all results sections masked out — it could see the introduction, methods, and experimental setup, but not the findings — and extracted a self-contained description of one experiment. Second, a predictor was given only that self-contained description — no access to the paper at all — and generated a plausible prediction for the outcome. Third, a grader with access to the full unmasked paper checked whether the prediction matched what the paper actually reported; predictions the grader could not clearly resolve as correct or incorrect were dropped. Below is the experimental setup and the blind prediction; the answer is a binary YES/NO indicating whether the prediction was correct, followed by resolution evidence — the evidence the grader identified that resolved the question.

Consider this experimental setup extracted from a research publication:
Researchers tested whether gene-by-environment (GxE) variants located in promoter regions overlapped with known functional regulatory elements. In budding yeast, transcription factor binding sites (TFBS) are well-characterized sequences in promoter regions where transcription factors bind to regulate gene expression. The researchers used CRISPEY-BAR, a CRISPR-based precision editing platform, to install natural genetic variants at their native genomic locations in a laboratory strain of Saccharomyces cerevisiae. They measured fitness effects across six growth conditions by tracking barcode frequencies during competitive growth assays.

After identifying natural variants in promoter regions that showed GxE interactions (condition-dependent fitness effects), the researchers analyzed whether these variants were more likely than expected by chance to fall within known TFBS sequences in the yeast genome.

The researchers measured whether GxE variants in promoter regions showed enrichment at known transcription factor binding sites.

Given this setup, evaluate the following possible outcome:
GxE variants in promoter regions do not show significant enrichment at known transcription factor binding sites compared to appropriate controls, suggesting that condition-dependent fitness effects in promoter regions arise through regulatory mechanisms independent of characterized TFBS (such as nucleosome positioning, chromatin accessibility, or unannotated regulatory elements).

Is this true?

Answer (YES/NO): NO